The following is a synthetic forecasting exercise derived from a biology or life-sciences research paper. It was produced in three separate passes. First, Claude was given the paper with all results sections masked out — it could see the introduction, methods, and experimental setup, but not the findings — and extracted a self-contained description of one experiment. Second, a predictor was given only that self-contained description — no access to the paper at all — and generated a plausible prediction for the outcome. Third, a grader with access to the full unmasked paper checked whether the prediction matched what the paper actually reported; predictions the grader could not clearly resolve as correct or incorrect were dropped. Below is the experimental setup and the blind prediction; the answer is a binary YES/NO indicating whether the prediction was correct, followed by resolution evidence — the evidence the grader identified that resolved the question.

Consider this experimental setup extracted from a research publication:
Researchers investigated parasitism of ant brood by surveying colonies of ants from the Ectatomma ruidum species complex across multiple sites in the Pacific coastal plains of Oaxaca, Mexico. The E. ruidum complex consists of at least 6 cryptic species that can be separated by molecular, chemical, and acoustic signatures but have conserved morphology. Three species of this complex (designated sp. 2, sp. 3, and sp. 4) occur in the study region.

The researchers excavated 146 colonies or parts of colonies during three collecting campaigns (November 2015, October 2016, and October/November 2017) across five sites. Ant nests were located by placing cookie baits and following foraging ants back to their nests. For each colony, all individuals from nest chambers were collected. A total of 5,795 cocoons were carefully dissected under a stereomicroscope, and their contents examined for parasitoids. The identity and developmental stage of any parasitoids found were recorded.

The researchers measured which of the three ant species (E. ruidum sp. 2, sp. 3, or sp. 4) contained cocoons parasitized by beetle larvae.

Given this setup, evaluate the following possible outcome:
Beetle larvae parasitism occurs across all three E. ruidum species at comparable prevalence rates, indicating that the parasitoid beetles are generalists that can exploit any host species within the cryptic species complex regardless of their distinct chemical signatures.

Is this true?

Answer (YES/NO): NO